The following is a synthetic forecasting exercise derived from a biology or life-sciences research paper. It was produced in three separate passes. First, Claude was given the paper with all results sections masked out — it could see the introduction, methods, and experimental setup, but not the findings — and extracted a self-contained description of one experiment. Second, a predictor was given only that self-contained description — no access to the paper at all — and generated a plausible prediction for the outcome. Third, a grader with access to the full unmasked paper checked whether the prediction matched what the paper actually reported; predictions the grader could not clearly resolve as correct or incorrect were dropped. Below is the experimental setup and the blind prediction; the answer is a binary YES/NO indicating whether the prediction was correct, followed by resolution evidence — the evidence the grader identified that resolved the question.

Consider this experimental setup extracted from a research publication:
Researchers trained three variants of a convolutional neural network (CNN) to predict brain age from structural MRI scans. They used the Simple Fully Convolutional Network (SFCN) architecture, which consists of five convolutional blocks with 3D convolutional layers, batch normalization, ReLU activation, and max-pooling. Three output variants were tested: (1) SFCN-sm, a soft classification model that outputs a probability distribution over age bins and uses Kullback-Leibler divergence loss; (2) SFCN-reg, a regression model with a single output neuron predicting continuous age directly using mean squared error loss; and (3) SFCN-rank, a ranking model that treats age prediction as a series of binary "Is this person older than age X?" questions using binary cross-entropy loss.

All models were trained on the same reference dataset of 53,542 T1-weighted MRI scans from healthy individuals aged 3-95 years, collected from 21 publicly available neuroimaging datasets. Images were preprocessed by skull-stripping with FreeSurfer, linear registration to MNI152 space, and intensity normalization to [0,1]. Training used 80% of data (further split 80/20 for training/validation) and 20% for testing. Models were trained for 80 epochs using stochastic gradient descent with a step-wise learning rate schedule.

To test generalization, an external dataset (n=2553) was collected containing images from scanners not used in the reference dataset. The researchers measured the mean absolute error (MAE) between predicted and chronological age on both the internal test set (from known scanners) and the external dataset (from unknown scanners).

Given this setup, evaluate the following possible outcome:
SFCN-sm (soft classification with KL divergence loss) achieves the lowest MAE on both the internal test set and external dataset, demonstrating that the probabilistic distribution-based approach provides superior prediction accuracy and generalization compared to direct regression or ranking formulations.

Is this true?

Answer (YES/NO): NO